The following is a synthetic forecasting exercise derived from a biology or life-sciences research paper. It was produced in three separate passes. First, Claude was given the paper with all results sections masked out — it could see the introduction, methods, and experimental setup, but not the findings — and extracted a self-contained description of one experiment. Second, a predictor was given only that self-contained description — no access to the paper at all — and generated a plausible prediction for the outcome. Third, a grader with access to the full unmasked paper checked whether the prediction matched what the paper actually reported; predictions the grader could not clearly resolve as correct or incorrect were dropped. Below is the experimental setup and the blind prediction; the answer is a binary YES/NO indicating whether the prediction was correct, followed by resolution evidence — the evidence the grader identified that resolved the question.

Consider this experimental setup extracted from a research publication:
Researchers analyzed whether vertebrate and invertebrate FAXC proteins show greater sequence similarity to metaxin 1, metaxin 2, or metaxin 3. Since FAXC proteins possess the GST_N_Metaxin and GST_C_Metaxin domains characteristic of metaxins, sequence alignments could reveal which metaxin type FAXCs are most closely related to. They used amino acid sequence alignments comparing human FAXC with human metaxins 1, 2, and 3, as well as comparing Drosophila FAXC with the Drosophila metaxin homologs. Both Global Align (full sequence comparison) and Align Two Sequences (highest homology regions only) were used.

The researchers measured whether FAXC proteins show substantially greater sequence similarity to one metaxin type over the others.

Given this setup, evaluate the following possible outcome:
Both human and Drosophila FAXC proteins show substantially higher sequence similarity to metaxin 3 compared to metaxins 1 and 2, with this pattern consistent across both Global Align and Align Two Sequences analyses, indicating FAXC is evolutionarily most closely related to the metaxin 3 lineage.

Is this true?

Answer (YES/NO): NO